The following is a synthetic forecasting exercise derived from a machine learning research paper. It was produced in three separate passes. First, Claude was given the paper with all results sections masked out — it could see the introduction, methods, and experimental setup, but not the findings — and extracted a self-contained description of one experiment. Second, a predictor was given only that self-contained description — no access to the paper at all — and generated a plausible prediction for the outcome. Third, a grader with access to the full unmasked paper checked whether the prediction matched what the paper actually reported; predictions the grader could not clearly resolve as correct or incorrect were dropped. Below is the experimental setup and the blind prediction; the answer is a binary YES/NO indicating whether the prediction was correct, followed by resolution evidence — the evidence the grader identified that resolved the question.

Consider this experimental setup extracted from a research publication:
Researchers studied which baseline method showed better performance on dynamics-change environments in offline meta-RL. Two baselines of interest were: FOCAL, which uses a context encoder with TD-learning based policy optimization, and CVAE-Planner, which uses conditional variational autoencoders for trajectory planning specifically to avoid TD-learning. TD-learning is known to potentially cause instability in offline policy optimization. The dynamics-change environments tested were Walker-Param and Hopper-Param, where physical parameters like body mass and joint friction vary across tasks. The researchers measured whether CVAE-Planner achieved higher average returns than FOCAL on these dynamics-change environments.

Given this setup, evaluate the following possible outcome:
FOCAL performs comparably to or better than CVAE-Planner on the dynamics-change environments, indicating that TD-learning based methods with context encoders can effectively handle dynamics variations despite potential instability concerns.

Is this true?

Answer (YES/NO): YES